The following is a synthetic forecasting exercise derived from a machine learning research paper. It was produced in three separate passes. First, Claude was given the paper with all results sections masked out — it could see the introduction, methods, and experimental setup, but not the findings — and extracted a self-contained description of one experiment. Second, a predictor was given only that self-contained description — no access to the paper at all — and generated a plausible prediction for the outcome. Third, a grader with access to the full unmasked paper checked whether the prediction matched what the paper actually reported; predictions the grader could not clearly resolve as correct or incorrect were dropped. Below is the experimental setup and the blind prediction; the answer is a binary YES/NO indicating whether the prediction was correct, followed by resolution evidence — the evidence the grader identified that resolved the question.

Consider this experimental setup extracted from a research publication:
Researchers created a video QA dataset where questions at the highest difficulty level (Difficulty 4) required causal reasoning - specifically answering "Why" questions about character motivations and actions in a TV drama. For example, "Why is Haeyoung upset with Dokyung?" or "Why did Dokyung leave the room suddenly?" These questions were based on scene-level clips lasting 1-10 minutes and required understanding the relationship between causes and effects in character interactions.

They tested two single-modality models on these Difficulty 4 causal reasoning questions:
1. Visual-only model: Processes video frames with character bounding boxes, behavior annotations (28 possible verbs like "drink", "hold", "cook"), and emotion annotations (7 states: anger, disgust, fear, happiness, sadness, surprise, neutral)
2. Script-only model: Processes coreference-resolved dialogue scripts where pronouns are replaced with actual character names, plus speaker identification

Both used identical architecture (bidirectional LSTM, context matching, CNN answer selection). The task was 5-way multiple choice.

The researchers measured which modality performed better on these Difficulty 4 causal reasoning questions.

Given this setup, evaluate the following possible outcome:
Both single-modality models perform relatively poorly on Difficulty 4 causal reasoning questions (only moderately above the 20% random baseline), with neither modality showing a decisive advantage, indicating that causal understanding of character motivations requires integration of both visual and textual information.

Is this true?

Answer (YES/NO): NO